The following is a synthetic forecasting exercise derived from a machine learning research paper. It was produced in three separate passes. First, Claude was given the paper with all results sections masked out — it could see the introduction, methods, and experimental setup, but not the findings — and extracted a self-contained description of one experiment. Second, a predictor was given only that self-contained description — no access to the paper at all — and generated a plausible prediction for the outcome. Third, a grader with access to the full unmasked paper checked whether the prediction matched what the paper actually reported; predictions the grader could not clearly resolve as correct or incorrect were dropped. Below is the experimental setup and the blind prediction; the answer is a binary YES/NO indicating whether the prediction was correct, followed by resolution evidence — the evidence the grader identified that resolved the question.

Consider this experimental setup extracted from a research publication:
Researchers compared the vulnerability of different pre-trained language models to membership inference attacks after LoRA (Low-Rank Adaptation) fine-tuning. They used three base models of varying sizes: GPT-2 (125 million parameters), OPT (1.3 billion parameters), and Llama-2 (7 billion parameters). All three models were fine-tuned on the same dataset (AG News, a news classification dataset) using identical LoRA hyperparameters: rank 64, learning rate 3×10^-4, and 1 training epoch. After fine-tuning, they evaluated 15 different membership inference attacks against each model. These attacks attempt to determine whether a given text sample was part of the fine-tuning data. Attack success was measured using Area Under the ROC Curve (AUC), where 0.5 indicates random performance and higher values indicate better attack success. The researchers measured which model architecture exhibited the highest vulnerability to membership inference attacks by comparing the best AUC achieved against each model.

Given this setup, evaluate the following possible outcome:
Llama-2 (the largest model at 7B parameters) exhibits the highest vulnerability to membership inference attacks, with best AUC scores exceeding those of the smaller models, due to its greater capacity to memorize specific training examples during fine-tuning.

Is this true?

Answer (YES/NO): YES